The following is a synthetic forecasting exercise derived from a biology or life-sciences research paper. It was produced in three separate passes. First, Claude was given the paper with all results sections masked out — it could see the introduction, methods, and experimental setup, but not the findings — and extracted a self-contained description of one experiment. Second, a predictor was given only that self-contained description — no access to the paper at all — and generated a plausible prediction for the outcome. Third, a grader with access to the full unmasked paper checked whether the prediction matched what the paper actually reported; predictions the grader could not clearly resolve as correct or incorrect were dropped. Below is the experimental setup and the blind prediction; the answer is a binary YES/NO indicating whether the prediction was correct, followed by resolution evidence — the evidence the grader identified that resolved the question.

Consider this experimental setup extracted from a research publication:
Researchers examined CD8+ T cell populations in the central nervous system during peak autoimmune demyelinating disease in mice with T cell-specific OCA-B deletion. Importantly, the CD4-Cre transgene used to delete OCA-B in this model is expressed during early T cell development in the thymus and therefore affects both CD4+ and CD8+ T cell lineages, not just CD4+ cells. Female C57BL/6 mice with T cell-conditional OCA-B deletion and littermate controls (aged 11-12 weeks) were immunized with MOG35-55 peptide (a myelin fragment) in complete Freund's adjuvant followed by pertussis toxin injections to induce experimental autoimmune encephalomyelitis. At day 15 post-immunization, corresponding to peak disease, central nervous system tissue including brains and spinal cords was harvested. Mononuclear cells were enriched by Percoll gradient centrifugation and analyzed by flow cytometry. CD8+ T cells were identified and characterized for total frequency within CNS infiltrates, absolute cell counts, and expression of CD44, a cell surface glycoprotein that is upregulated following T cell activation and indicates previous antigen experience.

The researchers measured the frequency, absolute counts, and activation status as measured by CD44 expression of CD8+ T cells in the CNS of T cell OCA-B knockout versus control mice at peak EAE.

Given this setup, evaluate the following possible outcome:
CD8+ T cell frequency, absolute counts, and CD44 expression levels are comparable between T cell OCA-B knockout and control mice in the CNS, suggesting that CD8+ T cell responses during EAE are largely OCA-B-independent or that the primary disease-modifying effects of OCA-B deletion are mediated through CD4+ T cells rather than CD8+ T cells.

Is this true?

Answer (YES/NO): YES